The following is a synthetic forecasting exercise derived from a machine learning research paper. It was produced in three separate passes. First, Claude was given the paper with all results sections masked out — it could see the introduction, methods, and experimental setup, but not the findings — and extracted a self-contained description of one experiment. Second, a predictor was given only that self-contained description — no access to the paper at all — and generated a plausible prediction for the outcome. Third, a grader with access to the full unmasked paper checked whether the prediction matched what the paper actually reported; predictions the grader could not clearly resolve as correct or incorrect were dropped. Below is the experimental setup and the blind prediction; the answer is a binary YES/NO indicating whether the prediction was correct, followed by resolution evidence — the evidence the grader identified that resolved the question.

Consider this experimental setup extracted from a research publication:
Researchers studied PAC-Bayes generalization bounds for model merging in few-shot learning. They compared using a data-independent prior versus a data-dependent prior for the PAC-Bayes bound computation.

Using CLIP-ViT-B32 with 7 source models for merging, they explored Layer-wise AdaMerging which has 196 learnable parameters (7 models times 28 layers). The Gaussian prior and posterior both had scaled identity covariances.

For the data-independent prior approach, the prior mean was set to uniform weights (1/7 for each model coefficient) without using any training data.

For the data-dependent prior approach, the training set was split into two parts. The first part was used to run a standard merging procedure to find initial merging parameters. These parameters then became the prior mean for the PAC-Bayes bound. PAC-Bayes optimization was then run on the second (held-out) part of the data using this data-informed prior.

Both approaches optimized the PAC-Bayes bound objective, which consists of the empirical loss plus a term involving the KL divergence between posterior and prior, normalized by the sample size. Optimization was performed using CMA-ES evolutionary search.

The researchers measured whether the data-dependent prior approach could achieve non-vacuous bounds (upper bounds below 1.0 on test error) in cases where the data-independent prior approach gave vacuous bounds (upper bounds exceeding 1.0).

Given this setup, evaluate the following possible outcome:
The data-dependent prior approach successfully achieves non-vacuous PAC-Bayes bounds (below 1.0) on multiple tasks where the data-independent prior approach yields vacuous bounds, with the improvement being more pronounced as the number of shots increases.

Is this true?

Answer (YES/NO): NO